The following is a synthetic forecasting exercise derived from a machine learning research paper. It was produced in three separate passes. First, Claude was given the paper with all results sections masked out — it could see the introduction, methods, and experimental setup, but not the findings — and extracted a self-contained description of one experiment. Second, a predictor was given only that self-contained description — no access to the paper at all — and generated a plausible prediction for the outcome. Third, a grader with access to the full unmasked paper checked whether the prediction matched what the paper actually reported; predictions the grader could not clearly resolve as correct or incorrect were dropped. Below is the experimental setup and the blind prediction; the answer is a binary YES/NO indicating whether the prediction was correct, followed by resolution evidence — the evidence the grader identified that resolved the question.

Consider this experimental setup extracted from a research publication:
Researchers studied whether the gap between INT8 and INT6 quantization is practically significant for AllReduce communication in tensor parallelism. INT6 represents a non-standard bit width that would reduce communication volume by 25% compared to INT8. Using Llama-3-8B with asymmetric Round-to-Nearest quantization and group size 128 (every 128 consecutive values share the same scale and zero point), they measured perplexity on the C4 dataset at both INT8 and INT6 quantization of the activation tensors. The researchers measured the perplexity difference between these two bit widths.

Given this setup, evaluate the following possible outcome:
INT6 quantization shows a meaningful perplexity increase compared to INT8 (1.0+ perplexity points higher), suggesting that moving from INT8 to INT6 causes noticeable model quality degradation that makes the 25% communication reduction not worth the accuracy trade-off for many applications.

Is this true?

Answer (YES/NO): NO